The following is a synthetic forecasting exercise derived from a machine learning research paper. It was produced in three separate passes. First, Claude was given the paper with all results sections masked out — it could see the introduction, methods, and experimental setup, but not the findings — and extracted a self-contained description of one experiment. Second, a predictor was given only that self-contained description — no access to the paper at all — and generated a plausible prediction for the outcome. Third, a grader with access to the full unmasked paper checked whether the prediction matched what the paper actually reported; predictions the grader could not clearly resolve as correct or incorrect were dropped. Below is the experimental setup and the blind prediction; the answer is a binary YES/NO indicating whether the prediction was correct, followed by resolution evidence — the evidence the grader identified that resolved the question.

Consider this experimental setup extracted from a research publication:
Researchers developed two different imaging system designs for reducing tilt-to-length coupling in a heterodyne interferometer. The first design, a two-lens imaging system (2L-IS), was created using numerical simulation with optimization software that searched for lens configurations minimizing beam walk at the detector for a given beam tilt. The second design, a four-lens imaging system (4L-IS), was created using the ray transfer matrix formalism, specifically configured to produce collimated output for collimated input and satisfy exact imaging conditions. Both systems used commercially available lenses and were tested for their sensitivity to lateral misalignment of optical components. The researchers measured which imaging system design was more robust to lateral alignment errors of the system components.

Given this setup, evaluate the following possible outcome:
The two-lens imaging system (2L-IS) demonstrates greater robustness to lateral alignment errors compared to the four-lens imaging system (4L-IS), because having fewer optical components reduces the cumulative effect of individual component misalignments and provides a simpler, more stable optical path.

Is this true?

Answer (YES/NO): YES